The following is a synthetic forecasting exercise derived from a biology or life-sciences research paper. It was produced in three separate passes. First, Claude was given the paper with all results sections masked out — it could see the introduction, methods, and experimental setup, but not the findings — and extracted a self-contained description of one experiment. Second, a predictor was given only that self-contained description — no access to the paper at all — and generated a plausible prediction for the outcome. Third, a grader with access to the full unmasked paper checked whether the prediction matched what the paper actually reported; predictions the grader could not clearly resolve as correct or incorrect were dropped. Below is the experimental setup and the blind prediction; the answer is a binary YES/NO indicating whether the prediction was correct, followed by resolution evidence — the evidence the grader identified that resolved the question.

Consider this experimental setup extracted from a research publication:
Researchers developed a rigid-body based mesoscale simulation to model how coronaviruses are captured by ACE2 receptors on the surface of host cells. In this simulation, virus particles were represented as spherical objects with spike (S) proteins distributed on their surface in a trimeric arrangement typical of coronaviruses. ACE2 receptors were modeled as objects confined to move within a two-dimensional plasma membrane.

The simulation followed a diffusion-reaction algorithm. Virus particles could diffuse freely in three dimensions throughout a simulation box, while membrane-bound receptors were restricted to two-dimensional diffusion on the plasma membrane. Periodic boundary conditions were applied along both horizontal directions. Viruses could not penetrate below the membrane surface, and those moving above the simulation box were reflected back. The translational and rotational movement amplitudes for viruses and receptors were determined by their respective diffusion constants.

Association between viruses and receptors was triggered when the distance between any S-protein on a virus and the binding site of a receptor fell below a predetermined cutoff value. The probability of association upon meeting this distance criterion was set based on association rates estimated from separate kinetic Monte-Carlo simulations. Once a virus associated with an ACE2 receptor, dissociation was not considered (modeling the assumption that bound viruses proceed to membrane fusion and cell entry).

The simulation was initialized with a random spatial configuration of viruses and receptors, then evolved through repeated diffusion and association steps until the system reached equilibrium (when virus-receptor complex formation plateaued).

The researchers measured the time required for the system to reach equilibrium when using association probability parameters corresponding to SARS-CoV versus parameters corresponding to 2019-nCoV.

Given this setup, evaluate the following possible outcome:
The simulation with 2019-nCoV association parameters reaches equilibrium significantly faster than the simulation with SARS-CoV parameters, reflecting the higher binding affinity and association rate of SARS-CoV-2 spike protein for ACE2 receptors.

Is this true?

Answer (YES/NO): NO